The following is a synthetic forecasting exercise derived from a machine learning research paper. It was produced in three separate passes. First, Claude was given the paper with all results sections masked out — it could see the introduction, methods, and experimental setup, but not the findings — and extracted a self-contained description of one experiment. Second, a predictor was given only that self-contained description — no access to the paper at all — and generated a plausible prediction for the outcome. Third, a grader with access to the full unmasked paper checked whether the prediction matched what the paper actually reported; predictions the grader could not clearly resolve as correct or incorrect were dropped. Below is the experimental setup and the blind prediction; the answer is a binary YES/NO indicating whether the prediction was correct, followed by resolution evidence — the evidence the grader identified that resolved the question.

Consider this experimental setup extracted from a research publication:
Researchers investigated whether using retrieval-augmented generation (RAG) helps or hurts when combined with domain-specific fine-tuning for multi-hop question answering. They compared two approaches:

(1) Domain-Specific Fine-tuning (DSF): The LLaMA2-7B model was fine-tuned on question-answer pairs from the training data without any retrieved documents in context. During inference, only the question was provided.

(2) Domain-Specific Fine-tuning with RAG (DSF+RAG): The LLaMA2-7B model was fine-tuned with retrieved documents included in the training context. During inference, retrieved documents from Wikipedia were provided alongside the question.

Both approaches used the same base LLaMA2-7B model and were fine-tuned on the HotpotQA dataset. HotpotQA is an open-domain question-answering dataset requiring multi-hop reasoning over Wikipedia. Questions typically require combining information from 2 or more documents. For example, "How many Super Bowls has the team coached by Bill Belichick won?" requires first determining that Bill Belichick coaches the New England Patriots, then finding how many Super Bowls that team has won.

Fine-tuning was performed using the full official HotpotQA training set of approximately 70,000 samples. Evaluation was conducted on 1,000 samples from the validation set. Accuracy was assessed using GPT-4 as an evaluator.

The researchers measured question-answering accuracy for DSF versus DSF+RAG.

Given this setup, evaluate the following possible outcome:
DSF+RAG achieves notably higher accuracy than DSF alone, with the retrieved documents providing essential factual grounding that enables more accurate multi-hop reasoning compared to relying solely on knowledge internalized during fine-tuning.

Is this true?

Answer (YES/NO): YES